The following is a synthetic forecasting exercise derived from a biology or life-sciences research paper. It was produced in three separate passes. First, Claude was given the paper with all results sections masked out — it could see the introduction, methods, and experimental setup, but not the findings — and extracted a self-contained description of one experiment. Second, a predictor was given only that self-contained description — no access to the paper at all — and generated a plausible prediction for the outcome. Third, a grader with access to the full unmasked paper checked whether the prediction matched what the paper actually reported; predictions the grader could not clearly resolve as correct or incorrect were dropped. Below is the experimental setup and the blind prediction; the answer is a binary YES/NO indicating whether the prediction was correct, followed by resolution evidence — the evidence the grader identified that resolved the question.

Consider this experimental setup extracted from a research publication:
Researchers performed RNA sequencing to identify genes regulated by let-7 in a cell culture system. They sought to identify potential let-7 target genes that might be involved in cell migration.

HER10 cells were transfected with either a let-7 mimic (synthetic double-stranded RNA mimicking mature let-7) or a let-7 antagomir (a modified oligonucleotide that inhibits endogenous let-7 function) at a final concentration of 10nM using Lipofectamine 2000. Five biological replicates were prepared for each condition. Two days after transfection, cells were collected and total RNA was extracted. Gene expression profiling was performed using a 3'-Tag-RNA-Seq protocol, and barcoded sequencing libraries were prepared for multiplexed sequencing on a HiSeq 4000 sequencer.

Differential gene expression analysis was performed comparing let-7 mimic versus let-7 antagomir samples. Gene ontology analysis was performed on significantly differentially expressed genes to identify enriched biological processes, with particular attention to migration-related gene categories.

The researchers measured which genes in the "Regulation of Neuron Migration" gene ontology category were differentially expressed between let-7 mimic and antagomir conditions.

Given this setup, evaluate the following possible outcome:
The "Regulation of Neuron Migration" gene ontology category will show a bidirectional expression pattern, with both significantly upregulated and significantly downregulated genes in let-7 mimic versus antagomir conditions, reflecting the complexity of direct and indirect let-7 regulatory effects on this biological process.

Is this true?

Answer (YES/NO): NO